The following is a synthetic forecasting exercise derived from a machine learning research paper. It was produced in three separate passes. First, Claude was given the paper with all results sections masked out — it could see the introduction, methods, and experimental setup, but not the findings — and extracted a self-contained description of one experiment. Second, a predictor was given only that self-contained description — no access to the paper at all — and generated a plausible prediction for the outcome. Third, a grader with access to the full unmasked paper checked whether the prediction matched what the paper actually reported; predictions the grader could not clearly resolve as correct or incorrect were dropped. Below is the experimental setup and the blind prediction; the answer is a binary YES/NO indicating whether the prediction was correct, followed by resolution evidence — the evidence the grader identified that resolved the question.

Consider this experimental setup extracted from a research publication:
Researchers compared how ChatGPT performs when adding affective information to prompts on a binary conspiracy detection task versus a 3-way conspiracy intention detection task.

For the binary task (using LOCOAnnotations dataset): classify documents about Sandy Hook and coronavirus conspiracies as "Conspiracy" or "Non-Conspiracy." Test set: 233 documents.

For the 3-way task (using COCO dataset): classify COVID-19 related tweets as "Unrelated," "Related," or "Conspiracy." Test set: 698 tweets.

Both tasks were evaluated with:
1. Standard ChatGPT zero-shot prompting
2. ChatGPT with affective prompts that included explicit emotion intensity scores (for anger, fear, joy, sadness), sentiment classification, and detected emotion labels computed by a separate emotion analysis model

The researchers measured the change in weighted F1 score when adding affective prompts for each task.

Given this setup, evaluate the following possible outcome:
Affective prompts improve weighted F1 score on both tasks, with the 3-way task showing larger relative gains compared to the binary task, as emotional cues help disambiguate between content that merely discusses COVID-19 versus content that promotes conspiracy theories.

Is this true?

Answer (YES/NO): NO